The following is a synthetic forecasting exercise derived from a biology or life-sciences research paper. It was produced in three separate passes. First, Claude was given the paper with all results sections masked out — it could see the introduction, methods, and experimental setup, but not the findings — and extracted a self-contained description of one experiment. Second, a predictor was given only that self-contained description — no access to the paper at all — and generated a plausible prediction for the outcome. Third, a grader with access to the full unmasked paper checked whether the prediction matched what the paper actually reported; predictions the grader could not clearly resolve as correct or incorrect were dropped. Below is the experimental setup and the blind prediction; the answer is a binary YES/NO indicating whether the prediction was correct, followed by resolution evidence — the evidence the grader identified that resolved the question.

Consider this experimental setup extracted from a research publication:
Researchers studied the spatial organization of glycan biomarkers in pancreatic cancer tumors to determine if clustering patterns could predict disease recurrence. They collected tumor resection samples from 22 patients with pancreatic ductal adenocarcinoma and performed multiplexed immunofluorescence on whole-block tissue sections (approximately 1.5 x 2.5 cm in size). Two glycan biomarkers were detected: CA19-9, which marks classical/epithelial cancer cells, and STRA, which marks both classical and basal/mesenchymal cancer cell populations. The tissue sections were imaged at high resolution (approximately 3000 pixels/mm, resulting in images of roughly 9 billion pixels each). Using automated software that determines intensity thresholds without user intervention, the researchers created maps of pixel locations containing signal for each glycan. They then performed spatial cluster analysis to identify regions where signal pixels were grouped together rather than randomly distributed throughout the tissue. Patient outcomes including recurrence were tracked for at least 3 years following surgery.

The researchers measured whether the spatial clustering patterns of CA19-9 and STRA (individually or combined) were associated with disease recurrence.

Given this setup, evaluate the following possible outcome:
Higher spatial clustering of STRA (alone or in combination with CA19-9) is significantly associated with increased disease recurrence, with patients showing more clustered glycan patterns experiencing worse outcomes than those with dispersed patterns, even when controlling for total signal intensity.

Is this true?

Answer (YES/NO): NO